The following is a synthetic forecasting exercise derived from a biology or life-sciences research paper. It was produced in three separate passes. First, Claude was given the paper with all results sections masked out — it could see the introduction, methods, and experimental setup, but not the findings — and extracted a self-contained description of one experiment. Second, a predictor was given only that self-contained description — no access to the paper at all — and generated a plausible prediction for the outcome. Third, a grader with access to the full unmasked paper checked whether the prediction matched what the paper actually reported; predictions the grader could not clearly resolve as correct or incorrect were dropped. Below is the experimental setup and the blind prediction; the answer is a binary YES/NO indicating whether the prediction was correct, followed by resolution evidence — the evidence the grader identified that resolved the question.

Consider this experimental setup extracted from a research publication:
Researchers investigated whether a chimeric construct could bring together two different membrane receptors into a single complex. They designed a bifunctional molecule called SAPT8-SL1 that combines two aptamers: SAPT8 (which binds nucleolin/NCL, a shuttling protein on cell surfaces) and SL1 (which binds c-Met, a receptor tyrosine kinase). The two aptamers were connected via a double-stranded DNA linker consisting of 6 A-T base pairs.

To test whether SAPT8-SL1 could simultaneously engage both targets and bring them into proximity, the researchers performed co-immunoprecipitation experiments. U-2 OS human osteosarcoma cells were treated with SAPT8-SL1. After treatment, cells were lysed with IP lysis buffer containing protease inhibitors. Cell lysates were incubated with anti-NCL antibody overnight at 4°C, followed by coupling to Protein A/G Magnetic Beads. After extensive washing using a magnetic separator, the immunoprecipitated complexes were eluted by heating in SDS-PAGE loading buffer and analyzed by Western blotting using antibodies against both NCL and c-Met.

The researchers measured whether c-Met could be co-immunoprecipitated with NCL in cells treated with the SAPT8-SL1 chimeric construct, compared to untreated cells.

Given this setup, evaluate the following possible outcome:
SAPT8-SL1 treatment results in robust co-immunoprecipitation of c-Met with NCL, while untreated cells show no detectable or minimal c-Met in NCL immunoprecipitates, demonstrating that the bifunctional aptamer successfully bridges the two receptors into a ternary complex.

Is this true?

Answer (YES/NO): YES